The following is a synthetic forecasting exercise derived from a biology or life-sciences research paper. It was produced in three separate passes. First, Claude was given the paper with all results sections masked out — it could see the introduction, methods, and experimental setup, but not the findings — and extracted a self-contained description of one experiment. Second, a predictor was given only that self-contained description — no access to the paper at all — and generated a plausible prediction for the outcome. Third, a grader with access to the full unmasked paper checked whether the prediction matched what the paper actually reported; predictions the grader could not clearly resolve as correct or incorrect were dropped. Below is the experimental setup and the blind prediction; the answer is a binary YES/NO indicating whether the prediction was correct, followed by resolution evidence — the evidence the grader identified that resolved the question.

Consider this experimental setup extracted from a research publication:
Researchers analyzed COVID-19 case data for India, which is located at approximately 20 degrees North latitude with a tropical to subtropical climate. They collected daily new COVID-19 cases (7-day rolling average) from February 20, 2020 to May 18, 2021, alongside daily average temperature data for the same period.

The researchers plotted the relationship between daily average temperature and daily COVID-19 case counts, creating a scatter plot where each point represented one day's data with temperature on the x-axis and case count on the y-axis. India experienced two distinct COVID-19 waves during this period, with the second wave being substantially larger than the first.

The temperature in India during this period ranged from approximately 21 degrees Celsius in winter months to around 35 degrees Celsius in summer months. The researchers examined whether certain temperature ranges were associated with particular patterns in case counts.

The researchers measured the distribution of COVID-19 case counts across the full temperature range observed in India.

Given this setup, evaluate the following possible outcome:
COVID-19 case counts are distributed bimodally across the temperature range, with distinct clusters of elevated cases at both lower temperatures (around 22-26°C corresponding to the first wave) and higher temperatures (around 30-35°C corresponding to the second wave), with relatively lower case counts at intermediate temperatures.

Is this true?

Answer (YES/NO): NO